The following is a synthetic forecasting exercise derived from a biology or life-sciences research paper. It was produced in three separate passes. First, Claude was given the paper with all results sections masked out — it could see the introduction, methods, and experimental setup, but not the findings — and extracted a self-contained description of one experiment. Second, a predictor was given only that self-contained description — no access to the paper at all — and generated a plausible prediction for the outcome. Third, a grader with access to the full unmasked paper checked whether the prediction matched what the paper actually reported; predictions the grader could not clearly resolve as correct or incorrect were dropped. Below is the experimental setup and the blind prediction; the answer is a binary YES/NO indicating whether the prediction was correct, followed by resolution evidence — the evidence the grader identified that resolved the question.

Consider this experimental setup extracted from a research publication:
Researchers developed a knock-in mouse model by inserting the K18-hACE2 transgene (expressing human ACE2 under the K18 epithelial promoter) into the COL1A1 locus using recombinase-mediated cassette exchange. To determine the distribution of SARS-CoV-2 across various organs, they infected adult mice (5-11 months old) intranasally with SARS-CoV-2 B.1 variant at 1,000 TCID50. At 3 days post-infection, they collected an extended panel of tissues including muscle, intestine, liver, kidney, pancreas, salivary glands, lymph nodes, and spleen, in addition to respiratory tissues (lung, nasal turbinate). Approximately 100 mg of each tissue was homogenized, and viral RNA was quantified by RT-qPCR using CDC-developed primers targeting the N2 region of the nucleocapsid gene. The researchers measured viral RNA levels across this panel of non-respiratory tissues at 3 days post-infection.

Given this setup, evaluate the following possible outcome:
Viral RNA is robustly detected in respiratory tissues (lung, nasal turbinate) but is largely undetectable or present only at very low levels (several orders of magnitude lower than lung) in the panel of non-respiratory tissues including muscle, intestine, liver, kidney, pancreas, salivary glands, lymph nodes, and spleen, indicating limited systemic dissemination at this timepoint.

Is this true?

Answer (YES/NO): YES